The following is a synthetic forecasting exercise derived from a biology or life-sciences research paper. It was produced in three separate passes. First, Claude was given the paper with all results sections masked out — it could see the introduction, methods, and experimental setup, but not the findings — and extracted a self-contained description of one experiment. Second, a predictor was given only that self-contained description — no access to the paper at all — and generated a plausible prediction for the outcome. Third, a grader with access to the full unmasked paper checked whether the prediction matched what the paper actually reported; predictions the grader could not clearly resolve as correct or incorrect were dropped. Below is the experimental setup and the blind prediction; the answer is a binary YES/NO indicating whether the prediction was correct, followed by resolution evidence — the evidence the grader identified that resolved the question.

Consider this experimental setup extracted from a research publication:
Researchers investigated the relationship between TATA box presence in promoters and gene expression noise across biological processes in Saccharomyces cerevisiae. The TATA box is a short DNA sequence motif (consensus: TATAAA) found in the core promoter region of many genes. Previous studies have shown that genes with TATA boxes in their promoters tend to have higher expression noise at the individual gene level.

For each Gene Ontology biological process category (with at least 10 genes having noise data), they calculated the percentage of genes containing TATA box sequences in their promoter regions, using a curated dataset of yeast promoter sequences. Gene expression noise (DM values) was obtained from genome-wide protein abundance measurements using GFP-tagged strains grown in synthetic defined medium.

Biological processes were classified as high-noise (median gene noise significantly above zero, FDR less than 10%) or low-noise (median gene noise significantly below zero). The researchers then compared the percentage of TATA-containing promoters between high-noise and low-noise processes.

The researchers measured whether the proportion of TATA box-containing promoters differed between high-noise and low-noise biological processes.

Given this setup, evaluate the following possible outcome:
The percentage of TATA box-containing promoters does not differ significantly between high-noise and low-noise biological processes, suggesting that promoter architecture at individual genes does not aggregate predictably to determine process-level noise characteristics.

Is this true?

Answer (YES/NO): NO